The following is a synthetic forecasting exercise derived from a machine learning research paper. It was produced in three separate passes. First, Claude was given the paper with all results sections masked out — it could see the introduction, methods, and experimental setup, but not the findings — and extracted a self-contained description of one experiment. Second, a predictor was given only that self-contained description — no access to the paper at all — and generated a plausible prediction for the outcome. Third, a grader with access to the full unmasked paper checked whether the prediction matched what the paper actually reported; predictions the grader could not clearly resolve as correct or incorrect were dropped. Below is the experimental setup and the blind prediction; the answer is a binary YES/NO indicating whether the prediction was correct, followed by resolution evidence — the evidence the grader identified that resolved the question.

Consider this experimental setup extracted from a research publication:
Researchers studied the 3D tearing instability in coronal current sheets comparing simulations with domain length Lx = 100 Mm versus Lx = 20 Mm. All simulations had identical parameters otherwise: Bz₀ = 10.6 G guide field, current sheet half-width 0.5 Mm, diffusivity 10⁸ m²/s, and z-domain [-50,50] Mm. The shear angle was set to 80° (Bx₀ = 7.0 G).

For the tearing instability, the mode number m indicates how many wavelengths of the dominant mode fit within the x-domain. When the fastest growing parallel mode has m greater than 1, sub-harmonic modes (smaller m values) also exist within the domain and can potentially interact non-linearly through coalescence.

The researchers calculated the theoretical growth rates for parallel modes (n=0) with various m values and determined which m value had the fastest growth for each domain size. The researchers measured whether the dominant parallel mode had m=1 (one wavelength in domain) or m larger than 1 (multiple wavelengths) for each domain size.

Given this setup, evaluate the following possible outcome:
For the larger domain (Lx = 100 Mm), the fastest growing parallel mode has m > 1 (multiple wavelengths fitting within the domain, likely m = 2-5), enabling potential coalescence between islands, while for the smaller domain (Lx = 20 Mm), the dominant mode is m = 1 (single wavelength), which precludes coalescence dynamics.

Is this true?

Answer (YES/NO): YES